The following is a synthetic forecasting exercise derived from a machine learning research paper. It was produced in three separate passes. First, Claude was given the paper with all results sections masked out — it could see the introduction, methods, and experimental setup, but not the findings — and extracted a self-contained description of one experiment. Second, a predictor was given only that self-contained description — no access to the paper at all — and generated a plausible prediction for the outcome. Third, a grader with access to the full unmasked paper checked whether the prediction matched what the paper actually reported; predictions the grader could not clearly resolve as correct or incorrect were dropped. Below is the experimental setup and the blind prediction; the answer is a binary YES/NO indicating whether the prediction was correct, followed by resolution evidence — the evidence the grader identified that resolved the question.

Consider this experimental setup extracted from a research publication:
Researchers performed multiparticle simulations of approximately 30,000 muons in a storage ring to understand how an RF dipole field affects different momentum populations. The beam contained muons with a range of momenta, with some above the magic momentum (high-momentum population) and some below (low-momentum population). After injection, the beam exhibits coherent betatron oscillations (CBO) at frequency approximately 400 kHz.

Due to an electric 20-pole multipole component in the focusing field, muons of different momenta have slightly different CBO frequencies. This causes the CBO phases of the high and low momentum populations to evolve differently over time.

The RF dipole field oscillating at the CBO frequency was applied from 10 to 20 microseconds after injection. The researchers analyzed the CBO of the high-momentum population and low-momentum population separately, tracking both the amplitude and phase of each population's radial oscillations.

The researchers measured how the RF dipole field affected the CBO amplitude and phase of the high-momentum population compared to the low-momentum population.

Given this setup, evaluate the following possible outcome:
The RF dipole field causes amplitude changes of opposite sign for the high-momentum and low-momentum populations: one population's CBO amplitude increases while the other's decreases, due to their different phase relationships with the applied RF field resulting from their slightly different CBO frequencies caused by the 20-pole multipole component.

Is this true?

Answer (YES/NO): NO